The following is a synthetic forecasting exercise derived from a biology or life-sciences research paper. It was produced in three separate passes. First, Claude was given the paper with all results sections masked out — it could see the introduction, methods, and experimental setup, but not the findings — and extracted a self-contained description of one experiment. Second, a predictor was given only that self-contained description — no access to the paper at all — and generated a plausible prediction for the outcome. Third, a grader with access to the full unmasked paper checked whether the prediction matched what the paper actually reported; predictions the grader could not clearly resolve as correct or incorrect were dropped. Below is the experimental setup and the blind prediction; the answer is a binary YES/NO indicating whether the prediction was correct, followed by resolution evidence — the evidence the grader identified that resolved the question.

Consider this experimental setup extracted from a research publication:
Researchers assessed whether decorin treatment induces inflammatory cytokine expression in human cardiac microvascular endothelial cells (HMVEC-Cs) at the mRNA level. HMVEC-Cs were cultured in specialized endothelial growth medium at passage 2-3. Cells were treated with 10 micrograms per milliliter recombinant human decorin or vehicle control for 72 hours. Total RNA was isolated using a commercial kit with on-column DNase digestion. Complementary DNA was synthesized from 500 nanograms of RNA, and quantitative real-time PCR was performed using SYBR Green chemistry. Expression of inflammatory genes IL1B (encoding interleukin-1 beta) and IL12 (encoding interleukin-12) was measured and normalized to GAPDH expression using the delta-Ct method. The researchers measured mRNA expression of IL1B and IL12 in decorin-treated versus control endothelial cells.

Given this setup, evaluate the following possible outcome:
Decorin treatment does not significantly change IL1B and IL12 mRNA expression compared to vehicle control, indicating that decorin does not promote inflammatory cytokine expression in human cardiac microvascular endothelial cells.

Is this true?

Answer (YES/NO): NO